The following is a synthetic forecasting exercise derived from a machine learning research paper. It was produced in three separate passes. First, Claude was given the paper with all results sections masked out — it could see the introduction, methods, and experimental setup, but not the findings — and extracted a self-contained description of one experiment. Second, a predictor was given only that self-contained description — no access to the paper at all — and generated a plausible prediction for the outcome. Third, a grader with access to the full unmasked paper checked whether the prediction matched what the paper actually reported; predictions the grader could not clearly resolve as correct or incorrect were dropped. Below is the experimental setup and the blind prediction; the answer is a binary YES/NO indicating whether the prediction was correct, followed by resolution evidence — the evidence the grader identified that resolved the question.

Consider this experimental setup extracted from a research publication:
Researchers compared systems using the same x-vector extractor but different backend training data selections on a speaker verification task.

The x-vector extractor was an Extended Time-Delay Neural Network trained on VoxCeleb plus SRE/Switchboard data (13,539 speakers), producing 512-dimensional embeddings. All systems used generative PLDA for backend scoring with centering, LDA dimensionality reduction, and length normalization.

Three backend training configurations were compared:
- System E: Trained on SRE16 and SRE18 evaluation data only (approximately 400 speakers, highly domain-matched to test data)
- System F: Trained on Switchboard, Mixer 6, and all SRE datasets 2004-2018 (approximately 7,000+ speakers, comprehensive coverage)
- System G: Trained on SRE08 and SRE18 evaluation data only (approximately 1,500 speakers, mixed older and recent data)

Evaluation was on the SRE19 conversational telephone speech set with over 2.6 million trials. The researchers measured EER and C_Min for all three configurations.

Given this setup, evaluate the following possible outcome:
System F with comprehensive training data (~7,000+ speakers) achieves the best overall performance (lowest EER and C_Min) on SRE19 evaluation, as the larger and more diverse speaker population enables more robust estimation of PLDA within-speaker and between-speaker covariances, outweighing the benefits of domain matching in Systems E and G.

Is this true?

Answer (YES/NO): NO